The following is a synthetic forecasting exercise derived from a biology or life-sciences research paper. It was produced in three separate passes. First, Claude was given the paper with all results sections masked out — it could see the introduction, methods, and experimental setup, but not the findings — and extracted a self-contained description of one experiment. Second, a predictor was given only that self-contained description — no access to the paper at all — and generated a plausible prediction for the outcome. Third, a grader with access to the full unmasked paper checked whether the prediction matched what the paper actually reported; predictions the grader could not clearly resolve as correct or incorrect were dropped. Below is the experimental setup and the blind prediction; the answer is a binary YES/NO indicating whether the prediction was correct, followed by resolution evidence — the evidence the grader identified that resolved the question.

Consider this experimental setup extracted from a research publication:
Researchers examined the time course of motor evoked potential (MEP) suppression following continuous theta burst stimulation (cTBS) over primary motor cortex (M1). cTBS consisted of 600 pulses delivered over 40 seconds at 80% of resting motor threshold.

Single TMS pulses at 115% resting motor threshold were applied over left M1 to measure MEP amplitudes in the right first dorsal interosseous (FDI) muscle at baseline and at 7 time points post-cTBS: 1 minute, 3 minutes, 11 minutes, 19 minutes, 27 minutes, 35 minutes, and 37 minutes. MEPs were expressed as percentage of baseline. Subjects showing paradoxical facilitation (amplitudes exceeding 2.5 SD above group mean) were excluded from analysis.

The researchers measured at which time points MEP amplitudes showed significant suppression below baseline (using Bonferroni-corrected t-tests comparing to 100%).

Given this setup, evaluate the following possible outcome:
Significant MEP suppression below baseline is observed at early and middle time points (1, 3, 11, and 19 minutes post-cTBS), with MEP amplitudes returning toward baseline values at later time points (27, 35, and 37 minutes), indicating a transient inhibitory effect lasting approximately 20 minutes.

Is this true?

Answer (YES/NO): NO